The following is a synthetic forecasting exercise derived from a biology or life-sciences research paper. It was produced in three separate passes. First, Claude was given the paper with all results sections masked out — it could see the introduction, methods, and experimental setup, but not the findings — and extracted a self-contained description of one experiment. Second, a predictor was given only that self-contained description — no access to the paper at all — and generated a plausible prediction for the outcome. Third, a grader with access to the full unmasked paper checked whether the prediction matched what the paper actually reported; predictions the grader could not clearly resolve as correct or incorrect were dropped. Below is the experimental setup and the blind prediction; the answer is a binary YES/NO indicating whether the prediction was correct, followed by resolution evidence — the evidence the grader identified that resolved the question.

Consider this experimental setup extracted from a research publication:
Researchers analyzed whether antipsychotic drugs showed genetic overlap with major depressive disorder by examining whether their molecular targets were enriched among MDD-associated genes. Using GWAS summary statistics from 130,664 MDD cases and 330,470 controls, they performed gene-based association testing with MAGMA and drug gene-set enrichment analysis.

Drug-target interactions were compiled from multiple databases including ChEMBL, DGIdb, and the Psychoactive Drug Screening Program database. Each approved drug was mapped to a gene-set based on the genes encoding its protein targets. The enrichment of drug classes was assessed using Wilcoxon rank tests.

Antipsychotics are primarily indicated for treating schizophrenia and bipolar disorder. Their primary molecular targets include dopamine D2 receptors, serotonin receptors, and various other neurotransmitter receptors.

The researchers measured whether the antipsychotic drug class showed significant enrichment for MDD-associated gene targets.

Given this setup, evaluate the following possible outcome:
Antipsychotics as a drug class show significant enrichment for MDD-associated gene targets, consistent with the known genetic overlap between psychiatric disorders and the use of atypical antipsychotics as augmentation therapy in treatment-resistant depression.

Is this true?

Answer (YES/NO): YES